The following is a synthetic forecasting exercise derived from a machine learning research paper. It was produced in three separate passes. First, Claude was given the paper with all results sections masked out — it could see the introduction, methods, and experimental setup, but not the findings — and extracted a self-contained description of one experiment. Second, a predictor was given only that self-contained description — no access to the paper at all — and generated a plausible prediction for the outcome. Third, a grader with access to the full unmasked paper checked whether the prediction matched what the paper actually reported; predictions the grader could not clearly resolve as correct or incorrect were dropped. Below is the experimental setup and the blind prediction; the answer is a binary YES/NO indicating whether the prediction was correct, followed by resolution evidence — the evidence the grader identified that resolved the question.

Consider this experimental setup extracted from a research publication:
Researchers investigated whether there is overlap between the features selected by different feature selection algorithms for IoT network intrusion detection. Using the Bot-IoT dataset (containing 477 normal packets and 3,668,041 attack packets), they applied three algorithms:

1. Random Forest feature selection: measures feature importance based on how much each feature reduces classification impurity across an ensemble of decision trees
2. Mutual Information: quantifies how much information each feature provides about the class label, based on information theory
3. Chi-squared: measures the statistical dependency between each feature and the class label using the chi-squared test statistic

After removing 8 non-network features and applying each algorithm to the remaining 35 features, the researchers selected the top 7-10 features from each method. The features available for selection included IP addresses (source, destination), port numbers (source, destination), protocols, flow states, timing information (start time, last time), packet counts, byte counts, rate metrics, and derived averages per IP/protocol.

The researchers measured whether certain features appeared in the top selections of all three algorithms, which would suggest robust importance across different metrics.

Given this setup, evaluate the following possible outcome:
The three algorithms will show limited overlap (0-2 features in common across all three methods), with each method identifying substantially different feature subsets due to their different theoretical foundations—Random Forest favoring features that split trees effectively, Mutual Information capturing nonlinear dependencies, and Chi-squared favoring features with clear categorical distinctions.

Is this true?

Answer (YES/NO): YES